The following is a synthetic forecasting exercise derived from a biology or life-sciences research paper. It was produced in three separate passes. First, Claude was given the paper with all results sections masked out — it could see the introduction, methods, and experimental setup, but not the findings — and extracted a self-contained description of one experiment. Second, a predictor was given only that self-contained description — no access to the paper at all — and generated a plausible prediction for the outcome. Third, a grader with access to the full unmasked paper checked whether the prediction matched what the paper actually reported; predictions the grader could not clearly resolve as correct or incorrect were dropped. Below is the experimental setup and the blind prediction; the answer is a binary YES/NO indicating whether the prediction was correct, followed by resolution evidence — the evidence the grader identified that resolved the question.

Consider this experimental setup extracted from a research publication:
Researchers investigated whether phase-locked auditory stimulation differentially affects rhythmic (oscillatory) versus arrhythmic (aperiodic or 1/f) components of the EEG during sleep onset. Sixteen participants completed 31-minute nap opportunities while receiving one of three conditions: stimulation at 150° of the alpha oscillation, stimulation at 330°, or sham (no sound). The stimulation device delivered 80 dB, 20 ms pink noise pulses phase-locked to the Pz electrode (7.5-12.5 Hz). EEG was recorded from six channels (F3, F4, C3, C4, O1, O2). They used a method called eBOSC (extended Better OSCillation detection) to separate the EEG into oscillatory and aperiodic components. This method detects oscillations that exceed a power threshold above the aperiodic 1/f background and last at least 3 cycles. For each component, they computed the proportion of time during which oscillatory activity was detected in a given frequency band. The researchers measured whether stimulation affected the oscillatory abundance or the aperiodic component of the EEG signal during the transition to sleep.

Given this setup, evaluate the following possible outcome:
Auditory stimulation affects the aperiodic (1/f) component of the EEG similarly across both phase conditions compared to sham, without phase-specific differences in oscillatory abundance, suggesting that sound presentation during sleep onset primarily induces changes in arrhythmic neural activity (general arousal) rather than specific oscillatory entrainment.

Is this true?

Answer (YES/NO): NO